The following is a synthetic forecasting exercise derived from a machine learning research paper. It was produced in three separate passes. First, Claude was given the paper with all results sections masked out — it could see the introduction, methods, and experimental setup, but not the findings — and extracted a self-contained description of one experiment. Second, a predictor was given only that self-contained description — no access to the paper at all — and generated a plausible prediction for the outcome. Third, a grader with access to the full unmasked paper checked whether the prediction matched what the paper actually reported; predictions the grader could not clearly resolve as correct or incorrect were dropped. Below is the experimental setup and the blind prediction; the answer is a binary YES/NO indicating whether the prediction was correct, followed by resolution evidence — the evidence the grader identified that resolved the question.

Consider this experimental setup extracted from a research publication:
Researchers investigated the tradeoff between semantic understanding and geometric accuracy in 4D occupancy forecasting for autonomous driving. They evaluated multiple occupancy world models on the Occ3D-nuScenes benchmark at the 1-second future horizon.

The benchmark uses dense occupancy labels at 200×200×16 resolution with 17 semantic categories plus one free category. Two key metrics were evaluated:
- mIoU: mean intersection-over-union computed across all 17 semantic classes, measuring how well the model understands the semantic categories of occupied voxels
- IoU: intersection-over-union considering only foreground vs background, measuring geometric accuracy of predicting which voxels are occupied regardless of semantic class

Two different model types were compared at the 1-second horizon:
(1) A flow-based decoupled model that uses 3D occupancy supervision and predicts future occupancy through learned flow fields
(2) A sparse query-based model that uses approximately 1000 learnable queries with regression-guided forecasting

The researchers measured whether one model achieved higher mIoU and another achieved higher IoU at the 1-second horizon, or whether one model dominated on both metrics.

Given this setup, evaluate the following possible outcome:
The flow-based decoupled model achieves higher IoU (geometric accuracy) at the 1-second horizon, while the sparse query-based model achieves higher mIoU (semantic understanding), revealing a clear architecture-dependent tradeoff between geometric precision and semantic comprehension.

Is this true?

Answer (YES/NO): YES